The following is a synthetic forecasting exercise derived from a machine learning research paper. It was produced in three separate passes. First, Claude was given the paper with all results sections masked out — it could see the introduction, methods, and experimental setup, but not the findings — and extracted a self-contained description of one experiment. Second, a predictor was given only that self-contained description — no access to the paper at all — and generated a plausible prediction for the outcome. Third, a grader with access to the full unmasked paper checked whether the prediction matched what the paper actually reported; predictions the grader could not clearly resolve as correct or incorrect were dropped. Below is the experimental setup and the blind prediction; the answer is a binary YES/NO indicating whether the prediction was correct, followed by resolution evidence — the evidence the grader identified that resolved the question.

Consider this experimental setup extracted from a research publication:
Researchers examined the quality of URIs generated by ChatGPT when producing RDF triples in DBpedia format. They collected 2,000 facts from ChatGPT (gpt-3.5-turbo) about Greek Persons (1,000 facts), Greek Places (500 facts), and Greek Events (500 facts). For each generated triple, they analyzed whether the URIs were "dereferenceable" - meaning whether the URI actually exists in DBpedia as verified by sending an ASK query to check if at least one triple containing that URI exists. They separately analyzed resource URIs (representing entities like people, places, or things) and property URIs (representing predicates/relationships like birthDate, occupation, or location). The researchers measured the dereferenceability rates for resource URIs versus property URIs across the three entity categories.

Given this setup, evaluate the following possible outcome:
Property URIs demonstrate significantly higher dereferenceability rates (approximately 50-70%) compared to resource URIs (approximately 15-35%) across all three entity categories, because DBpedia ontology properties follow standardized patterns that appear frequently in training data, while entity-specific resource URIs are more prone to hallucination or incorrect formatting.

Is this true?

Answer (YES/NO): NO